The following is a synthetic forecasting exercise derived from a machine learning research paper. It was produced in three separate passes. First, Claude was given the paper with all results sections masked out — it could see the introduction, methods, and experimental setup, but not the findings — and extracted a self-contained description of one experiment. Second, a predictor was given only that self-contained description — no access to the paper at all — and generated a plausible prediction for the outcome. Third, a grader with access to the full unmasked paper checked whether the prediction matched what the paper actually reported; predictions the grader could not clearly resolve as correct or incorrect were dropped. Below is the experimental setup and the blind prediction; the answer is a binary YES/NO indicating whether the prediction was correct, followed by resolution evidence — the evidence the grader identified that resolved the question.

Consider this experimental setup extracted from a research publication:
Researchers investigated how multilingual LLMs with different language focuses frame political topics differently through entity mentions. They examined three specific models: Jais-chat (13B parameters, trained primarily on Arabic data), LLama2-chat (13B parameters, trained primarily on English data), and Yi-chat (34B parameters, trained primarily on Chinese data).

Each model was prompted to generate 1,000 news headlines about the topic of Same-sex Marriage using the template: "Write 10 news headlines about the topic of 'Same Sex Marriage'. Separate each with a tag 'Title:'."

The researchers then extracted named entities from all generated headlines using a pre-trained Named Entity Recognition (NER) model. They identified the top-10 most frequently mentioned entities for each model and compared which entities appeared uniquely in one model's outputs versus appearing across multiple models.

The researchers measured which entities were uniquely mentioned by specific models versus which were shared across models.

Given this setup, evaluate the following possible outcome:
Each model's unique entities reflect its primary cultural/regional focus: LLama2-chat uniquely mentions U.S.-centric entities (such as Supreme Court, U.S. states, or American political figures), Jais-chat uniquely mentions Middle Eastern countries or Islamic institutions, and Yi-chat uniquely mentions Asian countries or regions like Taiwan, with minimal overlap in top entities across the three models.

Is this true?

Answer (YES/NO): NO